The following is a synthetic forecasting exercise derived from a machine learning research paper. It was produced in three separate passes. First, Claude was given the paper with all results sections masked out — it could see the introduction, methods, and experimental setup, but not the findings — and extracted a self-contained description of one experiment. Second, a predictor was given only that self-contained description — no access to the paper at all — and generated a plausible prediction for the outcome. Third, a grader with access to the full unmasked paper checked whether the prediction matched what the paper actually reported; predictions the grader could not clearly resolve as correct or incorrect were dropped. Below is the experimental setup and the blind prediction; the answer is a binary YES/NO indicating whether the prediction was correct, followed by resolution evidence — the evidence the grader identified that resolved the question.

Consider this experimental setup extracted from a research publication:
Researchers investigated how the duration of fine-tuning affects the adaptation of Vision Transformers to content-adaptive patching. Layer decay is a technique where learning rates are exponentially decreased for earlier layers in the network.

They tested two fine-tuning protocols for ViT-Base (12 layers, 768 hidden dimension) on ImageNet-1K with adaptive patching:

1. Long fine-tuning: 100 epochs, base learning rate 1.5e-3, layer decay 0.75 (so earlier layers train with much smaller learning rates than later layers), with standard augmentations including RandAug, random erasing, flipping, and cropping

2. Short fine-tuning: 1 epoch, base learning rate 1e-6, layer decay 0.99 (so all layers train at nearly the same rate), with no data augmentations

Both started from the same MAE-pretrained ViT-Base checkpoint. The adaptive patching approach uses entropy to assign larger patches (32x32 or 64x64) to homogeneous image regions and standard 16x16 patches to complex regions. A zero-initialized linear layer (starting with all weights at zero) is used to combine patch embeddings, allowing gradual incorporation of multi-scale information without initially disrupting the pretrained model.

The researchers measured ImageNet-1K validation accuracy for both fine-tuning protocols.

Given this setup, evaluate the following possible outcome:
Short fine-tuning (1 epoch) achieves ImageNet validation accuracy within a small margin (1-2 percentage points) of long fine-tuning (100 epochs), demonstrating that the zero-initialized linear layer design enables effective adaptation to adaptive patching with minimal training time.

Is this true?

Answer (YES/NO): YES